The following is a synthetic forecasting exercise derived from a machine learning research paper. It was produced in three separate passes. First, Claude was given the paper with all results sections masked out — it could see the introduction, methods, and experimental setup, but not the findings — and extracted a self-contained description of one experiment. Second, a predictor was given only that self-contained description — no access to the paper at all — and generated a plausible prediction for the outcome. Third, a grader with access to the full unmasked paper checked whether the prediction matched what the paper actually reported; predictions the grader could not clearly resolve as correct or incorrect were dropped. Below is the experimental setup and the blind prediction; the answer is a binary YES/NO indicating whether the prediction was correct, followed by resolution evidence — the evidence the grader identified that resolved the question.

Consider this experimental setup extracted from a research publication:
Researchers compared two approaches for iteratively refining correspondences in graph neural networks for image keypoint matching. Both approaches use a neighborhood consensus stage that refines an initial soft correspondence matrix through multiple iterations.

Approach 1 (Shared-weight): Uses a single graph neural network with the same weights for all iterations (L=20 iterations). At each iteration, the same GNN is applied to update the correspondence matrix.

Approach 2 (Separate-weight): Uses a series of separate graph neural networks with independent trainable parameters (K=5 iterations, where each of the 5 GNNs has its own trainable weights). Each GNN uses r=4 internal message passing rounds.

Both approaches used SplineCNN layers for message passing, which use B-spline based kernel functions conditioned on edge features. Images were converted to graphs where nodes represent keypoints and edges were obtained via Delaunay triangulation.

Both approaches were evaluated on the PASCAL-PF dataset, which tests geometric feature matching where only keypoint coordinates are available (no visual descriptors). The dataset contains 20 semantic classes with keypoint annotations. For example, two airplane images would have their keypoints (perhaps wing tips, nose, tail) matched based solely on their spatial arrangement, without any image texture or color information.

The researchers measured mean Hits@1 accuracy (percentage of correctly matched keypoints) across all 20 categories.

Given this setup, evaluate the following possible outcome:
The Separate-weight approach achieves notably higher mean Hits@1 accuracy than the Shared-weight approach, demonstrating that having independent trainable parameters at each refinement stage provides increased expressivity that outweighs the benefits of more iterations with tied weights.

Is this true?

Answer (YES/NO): NO